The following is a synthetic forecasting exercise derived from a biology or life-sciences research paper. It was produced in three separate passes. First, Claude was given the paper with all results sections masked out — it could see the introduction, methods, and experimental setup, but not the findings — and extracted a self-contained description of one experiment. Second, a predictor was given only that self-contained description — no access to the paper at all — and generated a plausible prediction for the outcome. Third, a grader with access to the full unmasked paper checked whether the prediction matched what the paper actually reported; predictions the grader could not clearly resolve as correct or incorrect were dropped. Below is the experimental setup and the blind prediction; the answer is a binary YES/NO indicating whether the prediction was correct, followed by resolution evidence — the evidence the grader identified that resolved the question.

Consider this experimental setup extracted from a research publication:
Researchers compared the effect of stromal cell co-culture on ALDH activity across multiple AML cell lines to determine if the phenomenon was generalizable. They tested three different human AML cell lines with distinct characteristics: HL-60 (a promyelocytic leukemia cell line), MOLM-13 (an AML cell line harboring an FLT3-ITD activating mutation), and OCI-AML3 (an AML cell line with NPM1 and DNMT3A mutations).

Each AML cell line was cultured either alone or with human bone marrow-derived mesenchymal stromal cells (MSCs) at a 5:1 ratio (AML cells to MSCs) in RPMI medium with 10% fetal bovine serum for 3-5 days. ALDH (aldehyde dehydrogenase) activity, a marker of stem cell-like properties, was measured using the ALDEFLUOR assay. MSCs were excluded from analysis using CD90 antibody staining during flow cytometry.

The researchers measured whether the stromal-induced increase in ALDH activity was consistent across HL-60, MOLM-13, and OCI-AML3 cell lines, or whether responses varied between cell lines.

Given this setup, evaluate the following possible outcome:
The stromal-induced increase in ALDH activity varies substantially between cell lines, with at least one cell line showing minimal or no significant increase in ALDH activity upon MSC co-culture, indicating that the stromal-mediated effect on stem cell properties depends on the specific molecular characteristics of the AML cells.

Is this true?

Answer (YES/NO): NO